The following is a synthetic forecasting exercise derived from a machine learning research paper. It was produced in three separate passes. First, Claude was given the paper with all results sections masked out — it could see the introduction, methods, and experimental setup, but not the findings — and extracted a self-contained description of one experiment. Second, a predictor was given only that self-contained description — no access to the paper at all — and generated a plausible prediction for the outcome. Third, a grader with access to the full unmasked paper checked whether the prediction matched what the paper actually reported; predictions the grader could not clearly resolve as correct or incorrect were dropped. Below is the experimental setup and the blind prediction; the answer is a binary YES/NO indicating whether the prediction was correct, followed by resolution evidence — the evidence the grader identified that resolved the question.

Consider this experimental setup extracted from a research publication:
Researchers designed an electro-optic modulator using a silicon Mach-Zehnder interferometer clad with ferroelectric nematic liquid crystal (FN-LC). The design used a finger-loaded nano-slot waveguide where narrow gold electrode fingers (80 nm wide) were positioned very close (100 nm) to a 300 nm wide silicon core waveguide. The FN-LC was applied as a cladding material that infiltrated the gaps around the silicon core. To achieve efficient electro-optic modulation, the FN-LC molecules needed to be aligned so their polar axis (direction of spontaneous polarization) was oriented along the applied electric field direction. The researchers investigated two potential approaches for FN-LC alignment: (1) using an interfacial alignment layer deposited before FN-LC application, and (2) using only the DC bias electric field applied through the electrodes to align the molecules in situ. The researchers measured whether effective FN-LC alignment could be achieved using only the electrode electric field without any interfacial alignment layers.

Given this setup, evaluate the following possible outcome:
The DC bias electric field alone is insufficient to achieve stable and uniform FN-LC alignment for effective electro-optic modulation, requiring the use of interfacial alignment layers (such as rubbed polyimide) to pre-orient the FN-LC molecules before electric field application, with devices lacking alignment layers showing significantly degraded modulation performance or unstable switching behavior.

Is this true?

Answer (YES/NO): NO